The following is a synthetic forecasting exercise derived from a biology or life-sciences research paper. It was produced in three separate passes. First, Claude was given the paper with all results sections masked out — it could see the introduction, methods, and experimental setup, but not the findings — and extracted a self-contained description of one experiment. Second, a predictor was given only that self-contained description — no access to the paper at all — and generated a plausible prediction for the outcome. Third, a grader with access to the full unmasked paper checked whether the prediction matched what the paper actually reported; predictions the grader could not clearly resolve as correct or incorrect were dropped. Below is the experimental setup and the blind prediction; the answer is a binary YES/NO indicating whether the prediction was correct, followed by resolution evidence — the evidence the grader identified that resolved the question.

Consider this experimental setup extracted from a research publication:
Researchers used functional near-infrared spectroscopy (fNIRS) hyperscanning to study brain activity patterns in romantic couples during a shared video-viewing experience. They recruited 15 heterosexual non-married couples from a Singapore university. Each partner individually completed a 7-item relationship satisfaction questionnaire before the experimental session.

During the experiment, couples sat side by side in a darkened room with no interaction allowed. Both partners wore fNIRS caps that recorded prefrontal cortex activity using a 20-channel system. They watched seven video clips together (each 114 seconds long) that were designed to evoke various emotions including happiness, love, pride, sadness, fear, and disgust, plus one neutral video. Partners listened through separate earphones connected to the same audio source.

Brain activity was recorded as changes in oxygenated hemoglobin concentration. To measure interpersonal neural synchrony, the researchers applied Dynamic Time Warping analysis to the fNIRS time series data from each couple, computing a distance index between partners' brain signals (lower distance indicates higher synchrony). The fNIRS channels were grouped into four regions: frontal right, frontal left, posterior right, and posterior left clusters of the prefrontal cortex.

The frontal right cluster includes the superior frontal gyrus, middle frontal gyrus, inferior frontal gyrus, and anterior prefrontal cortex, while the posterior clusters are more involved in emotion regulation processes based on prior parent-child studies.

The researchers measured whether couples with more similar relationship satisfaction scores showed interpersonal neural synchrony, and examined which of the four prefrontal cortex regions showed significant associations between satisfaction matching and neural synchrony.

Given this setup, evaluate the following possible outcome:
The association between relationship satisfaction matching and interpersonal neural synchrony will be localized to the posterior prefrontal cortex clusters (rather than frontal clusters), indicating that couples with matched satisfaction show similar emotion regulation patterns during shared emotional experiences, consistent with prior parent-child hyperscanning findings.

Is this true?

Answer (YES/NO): NO